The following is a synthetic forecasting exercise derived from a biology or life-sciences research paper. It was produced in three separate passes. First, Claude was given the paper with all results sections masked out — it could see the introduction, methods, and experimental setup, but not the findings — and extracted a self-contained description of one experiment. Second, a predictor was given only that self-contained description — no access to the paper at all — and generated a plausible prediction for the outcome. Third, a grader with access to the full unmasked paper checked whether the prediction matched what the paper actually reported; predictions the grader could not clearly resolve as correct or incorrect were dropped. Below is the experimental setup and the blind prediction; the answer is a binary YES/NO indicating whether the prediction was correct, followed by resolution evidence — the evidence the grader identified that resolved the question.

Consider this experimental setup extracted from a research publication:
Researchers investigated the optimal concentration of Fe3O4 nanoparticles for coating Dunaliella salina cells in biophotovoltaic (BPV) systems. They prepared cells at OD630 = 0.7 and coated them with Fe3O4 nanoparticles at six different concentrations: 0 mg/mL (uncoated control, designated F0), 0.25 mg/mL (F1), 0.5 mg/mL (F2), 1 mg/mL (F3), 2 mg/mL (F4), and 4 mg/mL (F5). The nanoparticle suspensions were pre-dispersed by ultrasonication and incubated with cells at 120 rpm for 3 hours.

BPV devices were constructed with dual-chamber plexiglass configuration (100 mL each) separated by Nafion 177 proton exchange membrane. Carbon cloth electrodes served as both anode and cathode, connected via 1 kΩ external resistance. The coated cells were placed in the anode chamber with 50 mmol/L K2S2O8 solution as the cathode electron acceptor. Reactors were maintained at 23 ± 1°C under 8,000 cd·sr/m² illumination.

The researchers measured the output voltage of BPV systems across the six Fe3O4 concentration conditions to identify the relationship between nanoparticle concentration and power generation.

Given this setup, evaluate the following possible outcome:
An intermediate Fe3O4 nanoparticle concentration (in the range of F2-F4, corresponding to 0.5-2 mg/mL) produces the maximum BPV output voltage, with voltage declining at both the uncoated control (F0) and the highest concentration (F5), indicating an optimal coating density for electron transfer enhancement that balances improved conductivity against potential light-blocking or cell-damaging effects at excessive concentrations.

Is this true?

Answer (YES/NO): YES